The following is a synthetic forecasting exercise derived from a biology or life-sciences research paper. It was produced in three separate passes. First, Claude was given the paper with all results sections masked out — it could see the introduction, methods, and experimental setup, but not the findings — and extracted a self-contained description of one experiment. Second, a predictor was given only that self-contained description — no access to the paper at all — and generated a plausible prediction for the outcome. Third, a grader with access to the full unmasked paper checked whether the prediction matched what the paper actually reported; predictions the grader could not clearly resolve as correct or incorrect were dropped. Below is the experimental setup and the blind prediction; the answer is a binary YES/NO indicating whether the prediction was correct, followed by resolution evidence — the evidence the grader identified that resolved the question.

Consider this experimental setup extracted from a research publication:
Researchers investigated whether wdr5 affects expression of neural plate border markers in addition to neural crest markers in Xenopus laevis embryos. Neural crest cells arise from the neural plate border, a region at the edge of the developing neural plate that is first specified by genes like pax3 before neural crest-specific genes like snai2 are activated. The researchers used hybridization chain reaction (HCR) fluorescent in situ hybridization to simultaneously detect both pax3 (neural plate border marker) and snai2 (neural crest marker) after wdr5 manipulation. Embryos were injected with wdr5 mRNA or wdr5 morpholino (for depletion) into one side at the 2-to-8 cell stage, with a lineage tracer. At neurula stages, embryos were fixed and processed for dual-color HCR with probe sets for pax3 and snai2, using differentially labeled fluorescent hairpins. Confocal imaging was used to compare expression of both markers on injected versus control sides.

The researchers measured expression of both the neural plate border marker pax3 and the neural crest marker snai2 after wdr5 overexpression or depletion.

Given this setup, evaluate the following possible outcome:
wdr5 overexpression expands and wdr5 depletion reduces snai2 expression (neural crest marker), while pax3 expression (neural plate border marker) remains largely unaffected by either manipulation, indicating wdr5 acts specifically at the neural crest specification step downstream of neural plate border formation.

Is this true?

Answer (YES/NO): NO